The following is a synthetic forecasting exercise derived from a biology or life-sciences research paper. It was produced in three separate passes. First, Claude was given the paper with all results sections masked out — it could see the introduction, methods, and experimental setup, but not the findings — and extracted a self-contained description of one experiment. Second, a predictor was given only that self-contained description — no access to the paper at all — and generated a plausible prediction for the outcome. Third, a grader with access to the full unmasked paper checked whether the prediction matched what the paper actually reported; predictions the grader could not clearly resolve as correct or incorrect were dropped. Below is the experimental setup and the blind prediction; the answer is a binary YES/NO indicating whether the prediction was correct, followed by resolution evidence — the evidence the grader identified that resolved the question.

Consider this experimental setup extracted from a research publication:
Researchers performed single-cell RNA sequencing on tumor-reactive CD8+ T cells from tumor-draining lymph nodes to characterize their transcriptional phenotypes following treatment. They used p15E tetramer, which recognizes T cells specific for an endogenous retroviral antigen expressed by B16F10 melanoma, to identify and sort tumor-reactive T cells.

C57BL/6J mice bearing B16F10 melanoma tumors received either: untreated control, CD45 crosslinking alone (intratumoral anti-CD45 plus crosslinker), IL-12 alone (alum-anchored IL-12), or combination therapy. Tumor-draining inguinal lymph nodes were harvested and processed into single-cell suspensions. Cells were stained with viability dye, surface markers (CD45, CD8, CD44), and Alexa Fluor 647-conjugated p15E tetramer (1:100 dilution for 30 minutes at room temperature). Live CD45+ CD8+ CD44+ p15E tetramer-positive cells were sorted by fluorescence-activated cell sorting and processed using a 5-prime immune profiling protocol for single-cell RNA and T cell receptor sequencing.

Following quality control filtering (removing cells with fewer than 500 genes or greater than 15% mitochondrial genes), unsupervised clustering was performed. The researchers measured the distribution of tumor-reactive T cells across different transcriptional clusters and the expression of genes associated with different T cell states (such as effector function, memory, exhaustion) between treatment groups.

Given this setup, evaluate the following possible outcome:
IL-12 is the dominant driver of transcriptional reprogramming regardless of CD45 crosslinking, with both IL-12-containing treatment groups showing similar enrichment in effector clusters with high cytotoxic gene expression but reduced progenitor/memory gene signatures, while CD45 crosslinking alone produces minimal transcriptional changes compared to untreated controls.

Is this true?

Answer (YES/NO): NO